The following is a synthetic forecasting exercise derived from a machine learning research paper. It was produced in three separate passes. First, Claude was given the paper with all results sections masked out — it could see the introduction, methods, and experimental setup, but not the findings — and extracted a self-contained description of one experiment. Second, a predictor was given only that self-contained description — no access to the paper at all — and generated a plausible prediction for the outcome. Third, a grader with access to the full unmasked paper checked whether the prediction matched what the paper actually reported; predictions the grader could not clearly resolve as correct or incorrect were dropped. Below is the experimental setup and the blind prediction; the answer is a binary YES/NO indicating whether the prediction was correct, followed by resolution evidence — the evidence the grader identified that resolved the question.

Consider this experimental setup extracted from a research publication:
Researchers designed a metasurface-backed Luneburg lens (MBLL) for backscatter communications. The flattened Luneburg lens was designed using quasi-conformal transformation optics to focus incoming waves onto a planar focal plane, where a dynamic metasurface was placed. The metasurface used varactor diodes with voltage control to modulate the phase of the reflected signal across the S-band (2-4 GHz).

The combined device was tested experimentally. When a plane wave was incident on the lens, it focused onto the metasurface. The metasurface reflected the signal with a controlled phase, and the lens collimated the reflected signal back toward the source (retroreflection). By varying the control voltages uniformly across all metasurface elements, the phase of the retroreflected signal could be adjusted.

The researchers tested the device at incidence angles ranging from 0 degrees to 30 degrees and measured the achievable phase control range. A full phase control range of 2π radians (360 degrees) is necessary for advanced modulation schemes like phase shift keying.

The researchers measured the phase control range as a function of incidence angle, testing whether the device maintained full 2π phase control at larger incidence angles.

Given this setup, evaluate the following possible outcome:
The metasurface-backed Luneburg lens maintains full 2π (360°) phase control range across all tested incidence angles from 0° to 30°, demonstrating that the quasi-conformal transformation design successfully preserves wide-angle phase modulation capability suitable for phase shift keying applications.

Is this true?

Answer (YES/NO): NO